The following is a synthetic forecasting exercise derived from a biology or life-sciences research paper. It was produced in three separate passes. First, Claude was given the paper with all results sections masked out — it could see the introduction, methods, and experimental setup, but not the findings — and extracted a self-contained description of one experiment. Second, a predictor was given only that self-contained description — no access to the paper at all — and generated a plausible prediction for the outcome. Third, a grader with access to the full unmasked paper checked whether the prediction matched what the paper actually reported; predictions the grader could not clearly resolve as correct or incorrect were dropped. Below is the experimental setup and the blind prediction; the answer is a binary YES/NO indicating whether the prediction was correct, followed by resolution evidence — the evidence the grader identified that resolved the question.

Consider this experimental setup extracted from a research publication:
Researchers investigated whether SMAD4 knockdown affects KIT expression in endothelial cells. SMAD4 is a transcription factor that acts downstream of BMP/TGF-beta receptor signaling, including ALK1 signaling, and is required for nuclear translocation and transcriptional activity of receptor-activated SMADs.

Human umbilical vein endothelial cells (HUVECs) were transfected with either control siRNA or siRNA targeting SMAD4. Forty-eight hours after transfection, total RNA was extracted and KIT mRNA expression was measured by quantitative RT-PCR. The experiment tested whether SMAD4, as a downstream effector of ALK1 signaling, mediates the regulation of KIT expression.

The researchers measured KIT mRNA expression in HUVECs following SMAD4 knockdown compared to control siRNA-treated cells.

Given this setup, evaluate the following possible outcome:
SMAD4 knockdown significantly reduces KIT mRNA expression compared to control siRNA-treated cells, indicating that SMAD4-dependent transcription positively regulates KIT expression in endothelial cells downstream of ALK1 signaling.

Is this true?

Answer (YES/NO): NO